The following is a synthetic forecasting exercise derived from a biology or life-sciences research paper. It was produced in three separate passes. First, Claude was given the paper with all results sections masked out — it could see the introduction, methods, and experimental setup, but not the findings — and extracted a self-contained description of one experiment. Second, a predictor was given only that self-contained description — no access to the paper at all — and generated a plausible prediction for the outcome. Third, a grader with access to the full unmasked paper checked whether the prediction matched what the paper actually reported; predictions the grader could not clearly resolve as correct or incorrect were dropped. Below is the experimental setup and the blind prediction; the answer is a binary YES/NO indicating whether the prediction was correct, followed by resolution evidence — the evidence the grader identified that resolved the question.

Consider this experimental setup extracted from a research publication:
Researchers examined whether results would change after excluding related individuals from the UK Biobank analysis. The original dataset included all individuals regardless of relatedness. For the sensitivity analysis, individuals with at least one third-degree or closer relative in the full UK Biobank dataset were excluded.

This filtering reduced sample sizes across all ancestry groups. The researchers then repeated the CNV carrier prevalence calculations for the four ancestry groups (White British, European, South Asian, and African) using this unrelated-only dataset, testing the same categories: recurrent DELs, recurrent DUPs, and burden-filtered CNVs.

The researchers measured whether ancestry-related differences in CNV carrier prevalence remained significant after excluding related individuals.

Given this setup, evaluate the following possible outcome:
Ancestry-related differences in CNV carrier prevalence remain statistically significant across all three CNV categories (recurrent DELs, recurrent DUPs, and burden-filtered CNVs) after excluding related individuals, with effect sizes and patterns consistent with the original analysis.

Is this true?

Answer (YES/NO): YES